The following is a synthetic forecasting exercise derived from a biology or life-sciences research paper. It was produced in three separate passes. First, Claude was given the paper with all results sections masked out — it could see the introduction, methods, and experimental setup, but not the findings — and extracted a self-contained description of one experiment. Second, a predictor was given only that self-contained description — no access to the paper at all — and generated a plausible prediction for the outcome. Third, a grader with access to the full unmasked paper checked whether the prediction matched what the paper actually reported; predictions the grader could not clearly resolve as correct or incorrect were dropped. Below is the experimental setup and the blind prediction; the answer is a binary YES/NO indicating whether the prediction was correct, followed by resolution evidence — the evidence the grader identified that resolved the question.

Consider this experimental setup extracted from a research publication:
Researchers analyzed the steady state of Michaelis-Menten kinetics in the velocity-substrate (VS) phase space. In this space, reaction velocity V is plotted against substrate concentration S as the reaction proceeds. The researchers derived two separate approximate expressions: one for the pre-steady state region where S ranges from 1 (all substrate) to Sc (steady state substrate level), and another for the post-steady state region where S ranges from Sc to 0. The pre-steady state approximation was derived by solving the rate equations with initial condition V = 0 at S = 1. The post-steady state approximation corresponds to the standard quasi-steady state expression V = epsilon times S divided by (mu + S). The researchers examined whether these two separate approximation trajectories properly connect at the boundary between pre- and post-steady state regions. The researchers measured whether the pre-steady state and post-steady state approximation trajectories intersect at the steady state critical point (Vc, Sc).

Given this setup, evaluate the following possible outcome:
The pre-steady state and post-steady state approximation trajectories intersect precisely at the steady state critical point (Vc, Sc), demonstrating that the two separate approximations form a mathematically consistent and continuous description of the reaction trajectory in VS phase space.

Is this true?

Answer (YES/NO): YES